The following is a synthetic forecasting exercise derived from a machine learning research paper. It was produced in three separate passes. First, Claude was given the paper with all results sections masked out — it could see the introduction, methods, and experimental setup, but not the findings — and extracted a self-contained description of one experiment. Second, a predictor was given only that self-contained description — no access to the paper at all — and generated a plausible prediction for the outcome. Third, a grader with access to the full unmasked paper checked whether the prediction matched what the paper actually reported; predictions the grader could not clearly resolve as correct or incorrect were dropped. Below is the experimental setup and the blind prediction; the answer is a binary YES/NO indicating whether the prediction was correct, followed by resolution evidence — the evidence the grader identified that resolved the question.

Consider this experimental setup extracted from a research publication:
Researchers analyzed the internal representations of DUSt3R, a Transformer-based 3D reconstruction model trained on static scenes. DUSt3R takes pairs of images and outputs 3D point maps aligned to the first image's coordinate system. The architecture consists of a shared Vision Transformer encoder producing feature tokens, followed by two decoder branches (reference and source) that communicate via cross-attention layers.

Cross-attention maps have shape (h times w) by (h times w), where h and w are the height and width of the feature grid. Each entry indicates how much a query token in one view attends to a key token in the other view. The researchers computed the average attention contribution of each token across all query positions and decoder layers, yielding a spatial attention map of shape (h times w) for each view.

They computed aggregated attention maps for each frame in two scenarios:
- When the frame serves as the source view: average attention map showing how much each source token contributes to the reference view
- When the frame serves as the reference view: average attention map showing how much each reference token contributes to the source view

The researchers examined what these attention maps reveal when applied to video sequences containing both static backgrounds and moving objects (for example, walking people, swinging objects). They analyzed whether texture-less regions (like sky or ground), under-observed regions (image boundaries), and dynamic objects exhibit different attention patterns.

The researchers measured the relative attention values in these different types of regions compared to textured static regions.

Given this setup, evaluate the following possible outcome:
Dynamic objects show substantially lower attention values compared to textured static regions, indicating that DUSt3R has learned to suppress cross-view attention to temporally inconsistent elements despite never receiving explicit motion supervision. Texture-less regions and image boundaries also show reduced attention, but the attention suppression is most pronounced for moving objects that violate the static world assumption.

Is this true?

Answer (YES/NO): NO